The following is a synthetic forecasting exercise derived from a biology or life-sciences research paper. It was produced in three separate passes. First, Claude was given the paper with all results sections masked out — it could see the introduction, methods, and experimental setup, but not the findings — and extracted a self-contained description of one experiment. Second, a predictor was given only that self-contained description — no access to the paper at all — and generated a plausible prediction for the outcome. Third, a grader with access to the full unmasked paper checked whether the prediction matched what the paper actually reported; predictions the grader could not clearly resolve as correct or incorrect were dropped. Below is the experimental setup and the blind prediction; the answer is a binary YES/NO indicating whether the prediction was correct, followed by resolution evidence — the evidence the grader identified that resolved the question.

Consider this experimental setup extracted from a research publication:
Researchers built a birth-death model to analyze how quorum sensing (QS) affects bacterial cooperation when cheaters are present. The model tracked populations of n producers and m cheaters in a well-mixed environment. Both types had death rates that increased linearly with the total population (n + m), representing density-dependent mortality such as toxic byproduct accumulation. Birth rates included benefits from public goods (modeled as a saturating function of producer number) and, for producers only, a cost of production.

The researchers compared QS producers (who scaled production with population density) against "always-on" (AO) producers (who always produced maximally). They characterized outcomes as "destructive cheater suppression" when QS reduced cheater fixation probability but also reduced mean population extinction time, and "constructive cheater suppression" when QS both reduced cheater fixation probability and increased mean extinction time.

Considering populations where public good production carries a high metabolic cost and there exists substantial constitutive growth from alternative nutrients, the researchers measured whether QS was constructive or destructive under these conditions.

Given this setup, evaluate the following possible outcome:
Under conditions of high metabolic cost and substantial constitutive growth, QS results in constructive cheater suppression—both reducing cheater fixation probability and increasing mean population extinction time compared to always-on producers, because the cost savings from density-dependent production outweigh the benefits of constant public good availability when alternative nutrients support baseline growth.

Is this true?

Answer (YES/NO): YES